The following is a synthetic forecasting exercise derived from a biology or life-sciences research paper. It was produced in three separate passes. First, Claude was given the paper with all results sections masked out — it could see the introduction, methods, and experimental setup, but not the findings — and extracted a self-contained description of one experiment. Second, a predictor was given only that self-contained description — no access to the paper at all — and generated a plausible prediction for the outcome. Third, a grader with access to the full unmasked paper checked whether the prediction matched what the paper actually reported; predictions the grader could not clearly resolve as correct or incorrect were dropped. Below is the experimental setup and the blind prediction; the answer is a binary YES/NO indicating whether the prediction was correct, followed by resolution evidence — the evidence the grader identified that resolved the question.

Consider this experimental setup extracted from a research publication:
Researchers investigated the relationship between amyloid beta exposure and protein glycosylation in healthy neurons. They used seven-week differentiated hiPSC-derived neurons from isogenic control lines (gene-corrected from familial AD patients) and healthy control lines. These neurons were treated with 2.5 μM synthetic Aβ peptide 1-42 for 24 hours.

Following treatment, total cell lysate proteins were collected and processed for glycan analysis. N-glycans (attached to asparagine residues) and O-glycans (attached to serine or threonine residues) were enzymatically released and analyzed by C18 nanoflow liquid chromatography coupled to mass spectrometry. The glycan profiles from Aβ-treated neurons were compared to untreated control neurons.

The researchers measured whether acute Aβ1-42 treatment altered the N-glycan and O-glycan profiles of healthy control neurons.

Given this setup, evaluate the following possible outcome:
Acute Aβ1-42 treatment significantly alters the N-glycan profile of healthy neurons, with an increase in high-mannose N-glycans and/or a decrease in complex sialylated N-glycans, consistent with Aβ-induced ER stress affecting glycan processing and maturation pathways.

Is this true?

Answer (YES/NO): NO